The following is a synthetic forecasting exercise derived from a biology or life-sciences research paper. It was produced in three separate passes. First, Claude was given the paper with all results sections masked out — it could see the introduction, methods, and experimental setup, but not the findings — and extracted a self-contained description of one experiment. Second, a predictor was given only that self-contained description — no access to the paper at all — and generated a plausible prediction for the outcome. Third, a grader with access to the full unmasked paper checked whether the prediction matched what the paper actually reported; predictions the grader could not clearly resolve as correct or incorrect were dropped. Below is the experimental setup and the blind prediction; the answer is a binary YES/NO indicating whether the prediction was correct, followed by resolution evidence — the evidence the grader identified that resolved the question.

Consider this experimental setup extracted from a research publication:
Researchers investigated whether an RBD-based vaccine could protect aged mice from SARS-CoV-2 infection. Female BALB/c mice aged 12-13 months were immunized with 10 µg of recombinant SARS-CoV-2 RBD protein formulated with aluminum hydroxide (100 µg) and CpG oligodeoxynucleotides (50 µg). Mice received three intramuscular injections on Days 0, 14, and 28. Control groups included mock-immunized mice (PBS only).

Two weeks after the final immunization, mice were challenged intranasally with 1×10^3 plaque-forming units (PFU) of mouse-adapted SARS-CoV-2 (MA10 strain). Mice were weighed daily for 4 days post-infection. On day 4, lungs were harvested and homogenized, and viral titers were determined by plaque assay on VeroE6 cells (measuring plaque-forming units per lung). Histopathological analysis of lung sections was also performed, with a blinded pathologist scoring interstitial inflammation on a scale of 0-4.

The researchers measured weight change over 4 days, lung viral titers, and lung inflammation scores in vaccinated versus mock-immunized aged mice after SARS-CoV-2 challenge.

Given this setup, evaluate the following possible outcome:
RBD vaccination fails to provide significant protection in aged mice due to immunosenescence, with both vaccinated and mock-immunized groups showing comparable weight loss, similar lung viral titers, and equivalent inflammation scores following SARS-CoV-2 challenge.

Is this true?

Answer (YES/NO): NO